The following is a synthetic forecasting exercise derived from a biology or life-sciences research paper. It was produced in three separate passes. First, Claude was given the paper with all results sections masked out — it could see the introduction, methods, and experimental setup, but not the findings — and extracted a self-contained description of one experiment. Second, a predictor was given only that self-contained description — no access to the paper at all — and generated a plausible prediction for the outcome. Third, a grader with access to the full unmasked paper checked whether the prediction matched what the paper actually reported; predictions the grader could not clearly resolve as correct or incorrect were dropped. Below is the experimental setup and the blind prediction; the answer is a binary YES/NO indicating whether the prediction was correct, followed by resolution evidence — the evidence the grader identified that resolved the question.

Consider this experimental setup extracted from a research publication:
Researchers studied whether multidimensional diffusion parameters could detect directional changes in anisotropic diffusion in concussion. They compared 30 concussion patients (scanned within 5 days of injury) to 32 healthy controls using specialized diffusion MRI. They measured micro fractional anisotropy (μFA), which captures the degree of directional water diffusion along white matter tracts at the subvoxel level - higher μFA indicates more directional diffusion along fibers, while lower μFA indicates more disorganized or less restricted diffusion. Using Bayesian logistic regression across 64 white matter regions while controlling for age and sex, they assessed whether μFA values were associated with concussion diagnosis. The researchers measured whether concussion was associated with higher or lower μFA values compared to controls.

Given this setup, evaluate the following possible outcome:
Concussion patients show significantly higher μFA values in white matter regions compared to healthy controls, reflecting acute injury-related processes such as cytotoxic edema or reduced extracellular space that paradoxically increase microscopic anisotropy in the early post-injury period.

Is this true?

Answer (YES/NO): NO